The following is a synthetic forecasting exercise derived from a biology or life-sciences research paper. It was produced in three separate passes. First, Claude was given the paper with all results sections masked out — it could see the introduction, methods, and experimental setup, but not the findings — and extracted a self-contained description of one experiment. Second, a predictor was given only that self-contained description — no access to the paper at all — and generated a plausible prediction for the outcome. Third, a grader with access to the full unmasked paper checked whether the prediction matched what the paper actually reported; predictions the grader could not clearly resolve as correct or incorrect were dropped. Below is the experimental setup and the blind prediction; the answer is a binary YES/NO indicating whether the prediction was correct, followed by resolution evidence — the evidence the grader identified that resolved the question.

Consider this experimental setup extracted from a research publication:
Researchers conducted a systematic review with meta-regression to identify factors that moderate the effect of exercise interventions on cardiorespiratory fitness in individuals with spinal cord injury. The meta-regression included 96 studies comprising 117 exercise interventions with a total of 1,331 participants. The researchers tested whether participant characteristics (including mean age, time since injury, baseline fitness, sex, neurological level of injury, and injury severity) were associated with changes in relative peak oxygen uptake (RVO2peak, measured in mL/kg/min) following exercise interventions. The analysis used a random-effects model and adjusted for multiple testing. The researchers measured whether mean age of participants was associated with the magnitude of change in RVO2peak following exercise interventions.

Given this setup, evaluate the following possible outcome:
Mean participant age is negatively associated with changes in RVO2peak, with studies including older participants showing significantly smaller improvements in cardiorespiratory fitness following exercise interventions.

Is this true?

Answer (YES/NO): YES